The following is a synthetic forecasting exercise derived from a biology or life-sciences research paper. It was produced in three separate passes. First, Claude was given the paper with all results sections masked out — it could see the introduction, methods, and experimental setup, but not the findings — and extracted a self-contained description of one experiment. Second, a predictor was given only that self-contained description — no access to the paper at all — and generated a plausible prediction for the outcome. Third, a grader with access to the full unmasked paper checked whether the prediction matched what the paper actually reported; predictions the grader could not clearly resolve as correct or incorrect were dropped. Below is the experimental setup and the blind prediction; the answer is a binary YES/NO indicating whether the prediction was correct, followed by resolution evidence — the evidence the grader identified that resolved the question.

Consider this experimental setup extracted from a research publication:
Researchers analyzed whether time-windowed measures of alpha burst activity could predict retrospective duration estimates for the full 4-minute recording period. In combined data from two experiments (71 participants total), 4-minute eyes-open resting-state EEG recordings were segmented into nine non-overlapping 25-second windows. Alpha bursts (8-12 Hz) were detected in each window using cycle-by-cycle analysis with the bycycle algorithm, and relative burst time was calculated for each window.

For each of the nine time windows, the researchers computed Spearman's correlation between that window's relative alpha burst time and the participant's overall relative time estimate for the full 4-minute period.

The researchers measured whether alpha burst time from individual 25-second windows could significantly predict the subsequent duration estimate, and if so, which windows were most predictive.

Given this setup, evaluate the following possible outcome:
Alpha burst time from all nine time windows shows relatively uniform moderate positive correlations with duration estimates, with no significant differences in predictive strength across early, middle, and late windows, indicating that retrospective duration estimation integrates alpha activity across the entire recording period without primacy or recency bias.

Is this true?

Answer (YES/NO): NO